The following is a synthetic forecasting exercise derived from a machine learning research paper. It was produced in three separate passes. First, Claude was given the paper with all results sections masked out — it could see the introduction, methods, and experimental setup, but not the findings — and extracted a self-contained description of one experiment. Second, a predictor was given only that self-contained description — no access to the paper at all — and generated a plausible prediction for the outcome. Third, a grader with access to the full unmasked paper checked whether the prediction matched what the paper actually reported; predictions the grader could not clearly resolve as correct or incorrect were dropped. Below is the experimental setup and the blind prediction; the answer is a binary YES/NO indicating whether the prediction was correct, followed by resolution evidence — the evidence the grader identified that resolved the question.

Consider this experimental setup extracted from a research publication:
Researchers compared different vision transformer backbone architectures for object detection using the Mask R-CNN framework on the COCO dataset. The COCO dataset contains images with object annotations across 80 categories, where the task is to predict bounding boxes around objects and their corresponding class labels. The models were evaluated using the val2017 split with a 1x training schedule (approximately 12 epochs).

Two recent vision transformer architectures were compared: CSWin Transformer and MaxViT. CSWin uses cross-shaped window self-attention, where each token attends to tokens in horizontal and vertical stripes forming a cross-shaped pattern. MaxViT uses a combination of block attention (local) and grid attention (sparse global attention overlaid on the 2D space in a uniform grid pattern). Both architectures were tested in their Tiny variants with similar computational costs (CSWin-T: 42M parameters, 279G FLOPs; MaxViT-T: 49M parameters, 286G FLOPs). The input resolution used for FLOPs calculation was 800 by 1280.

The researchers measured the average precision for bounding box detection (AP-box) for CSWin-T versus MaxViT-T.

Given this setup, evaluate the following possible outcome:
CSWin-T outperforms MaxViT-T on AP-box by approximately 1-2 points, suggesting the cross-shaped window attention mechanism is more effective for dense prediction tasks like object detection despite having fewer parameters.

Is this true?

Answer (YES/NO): NO